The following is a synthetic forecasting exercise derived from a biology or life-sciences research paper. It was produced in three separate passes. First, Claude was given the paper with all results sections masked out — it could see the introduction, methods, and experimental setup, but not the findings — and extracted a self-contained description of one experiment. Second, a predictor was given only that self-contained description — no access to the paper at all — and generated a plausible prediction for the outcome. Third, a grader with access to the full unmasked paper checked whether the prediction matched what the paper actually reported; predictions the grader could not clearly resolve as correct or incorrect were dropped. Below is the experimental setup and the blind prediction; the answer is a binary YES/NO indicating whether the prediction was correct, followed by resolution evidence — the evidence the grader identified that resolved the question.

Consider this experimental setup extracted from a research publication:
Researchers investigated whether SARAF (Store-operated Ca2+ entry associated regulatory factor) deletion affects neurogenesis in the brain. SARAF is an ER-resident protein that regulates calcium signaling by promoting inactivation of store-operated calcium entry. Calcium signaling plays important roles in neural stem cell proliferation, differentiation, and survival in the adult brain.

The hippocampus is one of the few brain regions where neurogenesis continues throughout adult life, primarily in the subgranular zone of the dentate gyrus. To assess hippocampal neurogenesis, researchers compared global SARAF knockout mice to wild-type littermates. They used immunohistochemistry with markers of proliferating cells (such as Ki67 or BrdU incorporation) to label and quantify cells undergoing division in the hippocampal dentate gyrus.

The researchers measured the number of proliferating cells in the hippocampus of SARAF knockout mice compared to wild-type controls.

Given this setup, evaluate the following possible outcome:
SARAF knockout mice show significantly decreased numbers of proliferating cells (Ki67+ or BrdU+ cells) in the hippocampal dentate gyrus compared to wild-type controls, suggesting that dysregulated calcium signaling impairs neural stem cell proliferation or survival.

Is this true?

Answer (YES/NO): YES